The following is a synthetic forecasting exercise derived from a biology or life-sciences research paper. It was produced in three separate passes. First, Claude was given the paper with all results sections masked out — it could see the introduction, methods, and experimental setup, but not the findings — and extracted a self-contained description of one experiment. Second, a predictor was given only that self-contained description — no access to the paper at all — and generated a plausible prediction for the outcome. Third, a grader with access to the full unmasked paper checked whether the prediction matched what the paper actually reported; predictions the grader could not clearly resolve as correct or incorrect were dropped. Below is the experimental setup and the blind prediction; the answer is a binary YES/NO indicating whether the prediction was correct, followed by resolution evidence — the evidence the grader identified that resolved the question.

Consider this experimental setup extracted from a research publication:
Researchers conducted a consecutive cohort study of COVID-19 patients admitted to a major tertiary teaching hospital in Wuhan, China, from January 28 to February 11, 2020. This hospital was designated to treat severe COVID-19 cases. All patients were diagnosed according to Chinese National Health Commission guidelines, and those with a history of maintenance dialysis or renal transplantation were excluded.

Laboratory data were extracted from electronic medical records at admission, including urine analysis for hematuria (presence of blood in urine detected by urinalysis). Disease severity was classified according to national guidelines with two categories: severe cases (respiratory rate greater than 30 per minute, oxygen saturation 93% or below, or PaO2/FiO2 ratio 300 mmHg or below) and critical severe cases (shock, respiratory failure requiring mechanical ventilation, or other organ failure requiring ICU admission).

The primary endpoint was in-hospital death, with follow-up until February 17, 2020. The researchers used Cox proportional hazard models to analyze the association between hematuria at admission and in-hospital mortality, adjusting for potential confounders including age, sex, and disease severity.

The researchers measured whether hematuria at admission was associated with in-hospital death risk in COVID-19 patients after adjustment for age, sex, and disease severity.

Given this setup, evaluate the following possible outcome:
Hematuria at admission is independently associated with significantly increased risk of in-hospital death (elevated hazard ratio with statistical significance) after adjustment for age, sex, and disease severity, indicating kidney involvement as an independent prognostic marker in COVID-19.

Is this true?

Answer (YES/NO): YES